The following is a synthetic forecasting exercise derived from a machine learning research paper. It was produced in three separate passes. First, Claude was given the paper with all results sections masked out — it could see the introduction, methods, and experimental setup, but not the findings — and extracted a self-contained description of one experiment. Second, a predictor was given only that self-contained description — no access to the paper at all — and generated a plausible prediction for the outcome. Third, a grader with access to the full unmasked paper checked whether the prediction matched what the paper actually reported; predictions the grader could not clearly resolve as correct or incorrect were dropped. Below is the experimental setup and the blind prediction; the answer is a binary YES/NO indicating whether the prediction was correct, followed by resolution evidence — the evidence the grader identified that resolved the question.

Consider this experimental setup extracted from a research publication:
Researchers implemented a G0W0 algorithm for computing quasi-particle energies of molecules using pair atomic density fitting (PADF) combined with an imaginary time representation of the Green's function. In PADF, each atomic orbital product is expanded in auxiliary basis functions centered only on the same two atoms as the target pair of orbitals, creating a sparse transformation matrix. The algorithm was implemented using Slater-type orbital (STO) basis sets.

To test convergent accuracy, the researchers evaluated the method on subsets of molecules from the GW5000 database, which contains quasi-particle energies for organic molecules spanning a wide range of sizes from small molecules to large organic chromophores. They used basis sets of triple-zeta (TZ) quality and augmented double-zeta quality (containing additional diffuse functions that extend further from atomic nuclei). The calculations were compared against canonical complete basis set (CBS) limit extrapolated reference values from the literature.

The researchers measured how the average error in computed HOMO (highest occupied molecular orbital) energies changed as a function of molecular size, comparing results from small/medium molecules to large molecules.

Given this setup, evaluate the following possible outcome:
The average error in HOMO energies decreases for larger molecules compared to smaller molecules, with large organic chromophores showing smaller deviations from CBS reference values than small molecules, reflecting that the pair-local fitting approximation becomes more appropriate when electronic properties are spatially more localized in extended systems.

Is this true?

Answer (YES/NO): NO